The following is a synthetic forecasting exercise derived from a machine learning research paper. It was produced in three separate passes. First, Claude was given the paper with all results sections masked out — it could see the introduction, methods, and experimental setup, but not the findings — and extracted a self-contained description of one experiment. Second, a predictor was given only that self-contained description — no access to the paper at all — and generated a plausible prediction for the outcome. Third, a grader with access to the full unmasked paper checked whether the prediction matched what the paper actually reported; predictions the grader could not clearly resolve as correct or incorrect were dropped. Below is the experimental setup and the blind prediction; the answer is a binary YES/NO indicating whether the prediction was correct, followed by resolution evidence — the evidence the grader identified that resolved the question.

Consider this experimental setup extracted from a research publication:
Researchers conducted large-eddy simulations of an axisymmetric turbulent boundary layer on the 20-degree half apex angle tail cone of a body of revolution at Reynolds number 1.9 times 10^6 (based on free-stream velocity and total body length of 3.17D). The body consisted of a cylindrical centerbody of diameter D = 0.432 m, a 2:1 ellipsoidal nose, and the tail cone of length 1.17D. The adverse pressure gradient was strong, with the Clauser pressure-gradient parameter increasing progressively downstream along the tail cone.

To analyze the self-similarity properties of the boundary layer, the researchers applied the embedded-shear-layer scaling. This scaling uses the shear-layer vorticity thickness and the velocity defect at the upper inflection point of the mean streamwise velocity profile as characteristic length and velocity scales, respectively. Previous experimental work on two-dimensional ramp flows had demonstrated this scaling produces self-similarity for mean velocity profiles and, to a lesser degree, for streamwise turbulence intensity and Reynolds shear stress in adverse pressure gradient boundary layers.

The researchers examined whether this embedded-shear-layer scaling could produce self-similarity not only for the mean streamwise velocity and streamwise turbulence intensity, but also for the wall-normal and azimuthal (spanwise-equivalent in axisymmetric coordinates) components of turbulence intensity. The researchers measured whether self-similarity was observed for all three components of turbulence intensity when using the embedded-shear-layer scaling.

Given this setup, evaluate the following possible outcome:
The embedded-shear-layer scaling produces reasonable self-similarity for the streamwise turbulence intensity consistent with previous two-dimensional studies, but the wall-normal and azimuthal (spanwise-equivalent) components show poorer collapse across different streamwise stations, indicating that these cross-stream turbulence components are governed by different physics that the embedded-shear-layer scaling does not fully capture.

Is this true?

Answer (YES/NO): NO